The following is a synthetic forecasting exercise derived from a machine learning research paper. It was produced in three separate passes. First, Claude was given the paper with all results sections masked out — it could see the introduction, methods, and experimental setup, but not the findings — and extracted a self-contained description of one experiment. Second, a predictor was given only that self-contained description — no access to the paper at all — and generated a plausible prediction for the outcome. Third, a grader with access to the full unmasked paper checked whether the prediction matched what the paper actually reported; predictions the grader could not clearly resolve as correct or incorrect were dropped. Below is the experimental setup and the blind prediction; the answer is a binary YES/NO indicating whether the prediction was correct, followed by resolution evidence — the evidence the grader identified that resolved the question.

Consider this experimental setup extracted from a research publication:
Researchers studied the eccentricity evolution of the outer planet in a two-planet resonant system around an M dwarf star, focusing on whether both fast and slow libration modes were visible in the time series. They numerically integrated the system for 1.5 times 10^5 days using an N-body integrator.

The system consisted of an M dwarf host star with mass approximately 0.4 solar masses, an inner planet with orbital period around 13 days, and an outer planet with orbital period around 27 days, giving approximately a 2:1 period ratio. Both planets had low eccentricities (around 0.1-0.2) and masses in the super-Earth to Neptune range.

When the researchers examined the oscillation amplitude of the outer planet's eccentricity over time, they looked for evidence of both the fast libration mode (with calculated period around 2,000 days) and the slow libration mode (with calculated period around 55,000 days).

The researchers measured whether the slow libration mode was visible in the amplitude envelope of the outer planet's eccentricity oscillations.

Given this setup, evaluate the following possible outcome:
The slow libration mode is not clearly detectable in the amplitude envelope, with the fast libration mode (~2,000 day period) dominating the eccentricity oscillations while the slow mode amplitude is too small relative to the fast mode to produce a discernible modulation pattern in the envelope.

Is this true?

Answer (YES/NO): NO